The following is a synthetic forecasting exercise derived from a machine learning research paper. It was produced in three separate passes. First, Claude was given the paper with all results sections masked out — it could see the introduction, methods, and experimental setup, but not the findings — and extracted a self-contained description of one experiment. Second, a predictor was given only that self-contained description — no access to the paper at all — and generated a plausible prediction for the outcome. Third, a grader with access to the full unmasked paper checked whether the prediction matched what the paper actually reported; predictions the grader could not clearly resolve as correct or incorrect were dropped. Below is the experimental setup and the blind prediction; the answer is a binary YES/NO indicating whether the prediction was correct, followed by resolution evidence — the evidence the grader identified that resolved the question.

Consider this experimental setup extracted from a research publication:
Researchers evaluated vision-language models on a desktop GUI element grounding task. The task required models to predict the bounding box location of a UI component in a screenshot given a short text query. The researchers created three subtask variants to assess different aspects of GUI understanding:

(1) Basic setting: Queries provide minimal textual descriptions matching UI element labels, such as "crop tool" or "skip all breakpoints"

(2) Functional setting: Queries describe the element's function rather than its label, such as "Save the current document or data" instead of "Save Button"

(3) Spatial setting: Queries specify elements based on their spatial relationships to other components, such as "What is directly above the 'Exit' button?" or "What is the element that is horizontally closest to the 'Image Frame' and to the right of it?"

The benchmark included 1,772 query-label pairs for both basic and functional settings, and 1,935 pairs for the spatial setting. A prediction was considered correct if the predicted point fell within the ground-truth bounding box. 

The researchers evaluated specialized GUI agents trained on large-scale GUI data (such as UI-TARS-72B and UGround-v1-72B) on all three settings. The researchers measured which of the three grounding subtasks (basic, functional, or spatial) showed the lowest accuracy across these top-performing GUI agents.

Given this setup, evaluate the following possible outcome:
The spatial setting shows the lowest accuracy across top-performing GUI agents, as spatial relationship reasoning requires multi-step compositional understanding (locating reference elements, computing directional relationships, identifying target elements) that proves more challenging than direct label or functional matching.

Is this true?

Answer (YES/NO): YES